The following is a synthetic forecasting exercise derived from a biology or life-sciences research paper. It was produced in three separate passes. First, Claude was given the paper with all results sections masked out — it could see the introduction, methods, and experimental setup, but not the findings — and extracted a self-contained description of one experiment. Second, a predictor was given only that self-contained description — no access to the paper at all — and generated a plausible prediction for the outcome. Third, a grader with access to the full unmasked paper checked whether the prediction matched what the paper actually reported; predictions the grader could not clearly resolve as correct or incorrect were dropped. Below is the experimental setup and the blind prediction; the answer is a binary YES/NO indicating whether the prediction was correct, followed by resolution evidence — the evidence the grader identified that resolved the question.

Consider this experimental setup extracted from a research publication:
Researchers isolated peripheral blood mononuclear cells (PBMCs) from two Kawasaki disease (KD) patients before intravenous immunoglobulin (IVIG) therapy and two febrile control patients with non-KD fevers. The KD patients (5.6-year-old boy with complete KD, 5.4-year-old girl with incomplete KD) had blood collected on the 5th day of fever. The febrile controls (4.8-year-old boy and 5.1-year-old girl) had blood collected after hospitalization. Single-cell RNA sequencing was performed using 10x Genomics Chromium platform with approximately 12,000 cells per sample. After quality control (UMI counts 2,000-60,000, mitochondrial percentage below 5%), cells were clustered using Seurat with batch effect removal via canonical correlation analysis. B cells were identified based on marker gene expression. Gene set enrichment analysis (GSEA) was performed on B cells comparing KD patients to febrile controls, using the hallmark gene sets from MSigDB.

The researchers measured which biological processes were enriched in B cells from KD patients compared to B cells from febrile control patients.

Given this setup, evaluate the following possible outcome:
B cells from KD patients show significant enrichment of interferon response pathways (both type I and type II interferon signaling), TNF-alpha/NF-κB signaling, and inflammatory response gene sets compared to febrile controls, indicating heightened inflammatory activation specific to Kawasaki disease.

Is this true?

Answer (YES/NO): NO